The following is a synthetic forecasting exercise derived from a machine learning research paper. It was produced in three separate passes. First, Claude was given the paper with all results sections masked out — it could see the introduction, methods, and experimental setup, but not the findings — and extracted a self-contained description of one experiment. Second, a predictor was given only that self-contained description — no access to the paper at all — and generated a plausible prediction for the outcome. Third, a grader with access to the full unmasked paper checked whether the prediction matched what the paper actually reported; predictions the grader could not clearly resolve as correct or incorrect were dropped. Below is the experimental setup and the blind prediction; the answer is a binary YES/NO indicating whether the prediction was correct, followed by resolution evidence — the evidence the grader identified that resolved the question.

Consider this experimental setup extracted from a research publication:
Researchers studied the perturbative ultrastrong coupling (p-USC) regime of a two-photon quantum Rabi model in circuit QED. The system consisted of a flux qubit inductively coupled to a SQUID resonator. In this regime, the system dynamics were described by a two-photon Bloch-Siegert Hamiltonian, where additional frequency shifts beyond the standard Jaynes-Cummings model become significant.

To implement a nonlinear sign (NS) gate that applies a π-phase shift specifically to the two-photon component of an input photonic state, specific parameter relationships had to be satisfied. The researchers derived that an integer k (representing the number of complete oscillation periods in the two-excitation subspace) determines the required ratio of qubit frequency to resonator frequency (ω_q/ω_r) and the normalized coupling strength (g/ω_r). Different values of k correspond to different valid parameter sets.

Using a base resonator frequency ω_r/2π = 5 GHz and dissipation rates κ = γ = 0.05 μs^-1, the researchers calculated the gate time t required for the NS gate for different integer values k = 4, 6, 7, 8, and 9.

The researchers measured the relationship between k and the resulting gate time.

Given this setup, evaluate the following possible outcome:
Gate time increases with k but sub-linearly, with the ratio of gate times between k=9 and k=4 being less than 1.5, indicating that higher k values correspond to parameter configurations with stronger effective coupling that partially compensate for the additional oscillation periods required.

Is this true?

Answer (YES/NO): NO